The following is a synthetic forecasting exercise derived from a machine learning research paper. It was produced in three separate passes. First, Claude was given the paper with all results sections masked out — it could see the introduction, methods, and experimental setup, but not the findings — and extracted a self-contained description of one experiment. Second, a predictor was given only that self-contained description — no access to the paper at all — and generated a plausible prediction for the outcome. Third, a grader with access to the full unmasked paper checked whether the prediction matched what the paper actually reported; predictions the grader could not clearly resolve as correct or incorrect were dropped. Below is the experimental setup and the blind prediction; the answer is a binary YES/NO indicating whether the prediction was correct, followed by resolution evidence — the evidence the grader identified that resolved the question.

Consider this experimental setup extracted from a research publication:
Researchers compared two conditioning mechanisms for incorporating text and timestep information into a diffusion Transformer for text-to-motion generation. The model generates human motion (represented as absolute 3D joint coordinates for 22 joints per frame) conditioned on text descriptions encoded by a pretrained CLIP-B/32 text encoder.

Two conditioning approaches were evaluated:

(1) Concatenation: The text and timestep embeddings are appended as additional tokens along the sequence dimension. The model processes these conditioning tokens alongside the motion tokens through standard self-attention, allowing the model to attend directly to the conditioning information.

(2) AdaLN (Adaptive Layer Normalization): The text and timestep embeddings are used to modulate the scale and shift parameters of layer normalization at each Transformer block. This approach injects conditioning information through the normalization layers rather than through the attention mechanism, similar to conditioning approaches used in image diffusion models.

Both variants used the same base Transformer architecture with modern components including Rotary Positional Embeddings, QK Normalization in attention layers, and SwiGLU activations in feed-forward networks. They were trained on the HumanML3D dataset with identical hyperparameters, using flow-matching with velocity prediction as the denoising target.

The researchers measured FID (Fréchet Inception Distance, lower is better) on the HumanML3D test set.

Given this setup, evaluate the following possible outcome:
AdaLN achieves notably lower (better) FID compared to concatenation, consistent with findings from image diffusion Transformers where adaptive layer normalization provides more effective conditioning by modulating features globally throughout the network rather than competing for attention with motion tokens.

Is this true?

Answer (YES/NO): YES